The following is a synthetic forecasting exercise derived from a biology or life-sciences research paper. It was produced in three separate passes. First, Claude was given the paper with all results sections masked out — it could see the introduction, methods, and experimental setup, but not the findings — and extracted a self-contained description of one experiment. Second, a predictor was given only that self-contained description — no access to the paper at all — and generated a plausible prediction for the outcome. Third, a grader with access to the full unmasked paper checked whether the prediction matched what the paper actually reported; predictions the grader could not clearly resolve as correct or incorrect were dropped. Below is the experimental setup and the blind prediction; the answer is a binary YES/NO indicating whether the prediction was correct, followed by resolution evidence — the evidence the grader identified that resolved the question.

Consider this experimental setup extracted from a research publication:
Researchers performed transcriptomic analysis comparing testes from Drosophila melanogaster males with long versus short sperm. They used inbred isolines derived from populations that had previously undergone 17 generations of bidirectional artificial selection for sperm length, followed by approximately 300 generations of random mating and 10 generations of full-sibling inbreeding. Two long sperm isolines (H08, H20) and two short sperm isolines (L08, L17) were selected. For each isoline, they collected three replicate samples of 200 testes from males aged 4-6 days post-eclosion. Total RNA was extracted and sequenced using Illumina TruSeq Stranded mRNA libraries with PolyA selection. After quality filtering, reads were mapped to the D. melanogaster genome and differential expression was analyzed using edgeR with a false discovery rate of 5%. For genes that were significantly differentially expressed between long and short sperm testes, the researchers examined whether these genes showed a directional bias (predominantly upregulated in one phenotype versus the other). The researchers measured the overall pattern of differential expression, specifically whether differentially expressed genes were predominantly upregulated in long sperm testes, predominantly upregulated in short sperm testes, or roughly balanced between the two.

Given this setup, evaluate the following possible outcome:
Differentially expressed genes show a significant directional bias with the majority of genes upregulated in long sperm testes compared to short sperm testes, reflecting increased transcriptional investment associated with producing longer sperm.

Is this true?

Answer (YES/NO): YES